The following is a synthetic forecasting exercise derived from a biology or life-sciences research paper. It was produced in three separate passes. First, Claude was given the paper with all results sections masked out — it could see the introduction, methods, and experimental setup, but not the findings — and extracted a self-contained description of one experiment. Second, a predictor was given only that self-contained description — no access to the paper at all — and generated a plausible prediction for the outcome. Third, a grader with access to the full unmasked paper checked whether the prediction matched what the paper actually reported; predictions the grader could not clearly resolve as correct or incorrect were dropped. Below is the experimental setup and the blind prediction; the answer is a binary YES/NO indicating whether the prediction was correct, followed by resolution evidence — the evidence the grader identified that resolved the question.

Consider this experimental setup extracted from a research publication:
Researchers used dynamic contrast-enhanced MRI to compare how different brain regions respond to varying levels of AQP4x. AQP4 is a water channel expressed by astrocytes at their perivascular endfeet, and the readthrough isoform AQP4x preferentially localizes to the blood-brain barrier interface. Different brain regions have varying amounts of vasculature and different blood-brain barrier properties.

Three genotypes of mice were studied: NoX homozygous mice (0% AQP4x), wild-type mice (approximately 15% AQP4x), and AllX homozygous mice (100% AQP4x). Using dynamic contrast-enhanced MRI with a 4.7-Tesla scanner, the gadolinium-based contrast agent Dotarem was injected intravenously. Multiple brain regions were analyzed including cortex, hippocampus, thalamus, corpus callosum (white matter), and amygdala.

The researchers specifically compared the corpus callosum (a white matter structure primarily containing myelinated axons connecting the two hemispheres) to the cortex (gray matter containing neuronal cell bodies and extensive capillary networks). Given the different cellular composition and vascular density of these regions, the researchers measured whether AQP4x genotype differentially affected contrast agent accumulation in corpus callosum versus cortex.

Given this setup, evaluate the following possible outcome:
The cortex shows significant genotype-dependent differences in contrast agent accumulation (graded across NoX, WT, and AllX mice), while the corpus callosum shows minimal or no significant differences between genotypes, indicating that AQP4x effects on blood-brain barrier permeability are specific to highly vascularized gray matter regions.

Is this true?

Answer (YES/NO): NO